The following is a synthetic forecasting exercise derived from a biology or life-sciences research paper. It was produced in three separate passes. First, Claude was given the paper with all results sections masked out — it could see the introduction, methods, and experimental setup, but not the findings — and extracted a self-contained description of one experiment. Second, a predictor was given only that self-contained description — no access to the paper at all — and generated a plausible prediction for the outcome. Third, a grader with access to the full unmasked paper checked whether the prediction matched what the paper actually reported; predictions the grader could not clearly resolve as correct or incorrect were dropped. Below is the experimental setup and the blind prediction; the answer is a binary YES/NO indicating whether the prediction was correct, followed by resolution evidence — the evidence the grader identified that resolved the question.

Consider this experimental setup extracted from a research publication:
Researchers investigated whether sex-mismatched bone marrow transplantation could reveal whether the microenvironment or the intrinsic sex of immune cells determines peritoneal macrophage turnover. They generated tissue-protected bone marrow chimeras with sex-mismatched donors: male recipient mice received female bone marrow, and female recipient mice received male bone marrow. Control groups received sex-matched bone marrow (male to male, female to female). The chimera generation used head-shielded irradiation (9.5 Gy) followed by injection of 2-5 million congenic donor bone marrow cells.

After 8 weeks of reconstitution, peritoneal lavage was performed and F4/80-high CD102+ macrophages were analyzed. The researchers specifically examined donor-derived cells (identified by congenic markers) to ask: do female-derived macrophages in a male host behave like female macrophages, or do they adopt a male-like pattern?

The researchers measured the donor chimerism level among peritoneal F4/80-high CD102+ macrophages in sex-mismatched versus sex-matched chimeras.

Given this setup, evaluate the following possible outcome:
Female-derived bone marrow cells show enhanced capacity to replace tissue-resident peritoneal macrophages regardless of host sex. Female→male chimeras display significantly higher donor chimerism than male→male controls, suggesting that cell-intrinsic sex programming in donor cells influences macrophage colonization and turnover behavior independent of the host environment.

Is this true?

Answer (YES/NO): NO